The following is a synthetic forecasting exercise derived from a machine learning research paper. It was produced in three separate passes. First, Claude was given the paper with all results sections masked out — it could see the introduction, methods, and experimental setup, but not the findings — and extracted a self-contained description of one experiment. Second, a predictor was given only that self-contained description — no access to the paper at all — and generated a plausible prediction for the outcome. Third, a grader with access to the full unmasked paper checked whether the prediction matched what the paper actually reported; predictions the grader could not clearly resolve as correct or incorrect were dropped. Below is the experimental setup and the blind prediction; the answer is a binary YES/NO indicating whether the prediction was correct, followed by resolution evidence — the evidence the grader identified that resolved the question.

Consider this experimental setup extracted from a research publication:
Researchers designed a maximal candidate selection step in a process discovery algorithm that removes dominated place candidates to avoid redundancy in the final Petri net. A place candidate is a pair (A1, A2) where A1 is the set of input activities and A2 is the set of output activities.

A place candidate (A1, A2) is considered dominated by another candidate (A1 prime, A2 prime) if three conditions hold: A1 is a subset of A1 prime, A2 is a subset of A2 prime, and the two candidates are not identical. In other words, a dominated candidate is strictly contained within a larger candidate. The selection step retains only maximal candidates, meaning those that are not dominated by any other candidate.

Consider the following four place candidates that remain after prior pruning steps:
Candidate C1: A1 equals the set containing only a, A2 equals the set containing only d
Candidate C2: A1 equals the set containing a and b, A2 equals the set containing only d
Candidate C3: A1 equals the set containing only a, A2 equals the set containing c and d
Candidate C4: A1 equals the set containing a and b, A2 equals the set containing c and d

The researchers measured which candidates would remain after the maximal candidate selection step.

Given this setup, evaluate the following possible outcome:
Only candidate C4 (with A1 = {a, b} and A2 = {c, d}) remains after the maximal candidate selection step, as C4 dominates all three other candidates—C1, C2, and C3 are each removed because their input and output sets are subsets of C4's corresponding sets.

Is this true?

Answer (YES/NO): YES